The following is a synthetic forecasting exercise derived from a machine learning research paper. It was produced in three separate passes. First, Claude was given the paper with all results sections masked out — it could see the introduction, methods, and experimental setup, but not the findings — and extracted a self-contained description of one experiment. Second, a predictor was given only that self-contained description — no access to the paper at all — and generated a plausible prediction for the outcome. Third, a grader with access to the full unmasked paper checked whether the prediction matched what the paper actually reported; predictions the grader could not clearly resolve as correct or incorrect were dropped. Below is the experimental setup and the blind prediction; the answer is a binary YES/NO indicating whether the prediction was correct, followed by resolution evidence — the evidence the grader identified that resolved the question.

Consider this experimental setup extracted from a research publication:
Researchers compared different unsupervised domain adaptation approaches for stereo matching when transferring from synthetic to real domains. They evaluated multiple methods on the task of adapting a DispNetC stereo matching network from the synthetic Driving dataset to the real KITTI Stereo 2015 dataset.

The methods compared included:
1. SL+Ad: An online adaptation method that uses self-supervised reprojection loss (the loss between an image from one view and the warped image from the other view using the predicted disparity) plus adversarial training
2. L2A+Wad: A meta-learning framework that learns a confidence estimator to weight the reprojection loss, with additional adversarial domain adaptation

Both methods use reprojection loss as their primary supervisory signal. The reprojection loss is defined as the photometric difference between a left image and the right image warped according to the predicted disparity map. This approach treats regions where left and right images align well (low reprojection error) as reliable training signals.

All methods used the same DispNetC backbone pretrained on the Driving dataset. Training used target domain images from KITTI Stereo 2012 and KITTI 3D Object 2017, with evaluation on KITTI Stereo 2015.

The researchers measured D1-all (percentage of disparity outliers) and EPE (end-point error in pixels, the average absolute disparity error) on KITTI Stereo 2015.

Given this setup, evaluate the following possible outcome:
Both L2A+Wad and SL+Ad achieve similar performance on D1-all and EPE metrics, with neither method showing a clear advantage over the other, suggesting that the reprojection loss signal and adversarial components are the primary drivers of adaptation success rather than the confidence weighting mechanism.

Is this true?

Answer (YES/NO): NO